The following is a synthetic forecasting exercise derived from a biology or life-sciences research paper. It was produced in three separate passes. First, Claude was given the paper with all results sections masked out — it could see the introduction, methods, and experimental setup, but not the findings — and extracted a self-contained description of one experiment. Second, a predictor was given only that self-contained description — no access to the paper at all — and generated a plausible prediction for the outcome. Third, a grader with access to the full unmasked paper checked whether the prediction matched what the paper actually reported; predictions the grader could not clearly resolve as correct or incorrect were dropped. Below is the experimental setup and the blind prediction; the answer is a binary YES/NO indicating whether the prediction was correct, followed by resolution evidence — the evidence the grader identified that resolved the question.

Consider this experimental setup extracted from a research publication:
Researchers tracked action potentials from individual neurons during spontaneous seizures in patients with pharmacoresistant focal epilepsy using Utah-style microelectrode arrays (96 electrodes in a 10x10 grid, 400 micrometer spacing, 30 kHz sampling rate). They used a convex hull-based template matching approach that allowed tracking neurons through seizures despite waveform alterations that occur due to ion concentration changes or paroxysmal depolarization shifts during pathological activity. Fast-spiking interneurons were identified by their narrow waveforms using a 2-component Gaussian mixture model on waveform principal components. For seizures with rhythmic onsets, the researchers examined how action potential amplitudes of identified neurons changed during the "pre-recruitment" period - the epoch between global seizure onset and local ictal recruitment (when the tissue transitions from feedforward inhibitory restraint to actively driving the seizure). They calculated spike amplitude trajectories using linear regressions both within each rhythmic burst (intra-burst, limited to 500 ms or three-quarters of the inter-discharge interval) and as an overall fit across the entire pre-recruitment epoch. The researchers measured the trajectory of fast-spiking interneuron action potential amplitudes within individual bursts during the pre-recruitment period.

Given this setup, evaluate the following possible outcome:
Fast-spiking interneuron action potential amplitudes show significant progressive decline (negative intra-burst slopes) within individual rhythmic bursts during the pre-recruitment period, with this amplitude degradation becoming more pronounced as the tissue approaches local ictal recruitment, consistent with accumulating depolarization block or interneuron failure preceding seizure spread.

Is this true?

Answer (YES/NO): YES